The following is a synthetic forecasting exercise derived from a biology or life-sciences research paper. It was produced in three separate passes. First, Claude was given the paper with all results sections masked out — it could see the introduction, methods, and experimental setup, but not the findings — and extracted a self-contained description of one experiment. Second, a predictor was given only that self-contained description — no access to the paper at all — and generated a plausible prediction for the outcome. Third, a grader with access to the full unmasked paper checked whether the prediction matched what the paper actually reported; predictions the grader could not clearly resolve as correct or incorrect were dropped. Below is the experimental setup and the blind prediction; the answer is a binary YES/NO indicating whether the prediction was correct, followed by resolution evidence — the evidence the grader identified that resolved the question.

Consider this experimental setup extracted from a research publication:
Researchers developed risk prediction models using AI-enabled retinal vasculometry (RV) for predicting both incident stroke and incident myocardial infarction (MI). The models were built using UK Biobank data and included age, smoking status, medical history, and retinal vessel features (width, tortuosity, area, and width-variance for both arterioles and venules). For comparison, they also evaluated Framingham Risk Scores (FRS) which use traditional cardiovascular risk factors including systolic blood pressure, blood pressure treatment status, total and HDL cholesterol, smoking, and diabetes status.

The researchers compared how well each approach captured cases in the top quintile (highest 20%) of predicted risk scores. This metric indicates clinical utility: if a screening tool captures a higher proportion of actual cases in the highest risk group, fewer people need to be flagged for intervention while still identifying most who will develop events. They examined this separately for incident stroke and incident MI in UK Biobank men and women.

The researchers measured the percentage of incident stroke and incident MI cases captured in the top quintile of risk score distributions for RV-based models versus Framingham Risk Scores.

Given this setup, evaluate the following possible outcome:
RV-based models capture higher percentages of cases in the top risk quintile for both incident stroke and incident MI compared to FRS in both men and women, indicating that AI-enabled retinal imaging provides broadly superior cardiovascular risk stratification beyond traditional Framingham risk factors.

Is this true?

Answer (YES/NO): NO